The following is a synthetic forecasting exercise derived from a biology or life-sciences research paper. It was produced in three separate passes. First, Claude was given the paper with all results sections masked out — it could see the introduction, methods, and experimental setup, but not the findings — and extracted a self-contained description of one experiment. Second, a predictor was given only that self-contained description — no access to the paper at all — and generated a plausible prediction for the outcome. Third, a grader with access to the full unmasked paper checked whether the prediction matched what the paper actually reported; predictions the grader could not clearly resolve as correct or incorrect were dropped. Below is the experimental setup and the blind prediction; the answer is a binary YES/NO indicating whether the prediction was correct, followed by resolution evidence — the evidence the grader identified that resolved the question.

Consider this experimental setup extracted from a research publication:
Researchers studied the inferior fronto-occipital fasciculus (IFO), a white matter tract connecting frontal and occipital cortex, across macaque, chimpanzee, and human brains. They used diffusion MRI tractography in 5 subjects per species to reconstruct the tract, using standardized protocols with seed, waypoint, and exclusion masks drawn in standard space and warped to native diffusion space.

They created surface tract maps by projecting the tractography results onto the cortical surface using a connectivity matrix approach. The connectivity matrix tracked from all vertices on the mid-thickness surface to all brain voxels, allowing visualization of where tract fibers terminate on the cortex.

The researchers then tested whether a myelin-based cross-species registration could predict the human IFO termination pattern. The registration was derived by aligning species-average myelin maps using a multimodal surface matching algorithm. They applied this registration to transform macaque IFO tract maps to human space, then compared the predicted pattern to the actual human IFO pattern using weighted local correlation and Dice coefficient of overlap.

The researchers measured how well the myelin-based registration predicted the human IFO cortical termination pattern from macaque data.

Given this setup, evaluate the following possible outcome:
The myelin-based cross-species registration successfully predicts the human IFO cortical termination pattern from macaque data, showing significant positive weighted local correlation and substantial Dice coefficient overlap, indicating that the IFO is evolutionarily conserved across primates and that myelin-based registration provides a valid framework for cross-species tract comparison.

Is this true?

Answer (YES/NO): YES